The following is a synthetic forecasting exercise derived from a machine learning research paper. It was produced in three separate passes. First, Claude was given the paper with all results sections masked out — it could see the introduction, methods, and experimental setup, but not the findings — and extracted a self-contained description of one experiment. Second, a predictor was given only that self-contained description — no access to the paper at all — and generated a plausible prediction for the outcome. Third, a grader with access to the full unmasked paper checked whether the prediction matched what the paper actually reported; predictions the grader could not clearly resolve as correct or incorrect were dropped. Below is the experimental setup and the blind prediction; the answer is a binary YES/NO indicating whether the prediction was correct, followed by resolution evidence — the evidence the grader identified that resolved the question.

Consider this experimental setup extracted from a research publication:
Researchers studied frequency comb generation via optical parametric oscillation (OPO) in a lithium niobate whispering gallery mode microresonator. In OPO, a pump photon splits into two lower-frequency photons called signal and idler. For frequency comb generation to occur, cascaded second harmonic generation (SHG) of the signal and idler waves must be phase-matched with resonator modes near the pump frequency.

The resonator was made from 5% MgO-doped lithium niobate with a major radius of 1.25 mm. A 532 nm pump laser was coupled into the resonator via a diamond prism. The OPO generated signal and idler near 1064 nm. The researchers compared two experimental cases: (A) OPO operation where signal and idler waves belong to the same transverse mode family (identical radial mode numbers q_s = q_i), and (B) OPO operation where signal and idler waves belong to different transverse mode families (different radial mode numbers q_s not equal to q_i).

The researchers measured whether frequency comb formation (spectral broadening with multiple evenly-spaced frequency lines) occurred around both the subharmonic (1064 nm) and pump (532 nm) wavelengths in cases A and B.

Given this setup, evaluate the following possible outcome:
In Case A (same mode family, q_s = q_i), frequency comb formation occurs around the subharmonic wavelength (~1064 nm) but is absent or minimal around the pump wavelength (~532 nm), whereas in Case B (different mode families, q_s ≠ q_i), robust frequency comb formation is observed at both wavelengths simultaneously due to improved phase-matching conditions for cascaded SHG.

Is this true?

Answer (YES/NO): NO